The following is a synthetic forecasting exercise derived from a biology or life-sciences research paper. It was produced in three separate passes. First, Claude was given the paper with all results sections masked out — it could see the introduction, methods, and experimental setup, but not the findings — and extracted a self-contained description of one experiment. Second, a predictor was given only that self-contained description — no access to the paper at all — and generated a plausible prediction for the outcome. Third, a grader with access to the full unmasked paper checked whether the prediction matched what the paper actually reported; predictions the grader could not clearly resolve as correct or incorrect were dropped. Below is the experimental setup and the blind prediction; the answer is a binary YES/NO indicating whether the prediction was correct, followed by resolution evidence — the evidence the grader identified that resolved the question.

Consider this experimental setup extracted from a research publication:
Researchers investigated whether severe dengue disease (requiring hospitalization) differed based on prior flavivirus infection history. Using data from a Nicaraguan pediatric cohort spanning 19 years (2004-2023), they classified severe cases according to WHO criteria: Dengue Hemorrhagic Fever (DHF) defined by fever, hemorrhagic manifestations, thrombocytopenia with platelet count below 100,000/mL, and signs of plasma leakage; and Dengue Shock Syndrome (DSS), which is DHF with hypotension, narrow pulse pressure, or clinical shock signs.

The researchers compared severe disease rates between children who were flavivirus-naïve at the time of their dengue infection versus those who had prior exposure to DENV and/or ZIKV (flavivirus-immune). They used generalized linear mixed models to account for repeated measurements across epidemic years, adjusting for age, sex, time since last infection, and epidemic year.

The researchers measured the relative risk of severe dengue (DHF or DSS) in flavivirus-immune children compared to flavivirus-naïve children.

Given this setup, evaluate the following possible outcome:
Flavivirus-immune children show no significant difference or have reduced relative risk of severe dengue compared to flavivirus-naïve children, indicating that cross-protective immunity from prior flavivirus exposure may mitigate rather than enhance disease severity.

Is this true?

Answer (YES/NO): NO